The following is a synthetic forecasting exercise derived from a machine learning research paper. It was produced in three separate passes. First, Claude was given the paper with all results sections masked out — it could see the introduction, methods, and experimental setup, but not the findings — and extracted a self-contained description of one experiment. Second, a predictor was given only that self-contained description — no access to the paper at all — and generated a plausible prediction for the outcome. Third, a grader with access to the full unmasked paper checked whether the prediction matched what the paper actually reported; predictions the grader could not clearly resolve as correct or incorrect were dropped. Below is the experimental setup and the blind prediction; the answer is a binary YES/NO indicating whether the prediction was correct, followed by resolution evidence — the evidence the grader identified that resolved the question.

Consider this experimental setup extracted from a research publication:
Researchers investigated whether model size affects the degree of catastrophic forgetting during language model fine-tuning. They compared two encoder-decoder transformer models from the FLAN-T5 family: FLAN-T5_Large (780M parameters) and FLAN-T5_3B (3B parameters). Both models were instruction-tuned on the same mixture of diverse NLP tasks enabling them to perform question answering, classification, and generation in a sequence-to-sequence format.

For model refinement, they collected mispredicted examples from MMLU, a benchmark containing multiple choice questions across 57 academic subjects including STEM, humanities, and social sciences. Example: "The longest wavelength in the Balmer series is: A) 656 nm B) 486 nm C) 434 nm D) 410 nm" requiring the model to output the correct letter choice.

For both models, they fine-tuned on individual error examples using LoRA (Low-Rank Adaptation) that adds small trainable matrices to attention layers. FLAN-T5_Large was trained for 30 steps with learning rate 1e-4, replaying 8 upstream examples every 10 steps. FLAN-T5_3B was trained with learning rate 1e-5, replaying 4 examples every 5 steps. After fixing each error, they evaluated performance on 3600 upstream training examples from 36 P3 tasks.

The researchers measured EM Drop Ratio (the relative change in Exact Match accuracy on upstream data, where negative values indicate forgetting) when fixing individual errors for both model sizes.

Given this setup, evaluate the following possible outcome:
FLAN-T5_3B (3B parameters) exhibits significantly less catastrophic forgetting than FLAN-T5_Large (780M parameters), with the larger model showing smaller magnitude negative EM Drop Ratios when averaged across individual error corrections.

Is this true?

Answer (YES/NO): NO